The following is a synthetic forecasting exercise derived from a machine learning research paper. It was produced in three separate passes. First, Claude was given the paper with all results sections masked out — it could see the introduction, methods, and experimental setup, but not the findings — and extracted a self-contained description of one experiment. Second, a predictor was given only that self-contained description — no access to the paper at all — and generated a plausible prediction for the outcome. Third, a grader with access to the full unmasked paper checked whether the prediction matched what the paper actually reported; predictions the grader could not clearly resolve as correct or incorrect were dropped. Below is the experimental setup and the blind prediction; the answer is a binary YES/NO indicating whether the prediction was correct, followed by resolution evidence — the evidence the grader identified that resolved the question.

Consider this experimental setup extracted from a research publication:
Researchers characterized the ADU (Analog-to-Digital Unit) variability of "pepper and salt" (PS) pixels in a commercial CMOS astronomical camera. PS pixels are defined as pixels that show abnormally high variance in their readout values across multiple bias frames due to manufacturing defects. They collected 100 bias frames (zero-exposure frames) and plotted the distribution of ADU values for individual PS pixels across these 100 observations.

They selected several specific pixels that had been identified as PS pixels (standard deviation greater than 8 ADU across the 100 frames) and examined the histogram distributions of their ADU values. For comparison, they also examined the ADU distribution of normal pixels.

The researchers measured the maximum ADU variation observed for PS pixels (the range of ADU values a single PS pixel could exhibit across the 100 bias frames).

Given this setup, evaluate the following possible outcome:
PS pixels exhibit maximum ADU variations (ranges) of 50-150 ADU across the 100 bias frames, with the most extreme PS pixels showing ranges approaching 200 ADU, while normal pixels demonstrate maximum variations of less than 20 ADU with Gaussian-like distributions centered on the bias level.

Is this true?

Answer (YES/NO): NO